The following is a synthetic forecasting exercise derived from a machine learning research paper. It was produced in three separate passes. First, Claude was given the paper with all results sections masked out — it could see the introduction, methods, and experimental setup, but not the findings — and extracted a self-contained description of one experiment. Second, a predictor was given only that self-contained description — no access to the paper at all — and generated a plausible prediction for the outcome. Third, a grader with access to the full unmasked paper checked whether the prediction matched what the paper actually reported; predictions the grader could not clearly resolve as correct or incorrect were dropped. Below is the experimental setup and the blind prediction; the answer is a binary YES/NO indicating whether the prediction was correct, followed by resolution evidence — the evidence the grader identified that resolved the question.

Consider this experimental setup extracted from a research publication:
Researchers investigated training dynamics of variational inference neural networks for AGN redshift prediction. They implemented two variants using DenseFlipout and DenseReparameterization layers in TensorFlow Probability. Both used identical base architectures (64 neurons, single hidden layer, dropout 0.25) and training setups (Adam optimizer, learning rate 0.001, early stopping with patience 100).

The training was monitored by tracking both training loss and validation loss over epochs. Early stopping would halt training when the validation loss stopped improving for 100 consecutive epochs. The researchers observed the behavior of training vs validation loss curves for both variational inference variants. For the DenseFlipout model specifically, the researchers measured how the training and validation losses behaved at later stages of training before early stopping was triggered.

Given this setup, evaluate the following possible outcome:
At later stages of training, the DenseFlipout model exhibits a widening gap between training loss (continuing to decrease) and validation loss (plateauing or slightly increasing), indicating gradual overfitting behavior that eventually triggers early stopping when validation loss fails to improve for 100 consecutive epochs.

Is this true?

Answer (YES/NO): YES